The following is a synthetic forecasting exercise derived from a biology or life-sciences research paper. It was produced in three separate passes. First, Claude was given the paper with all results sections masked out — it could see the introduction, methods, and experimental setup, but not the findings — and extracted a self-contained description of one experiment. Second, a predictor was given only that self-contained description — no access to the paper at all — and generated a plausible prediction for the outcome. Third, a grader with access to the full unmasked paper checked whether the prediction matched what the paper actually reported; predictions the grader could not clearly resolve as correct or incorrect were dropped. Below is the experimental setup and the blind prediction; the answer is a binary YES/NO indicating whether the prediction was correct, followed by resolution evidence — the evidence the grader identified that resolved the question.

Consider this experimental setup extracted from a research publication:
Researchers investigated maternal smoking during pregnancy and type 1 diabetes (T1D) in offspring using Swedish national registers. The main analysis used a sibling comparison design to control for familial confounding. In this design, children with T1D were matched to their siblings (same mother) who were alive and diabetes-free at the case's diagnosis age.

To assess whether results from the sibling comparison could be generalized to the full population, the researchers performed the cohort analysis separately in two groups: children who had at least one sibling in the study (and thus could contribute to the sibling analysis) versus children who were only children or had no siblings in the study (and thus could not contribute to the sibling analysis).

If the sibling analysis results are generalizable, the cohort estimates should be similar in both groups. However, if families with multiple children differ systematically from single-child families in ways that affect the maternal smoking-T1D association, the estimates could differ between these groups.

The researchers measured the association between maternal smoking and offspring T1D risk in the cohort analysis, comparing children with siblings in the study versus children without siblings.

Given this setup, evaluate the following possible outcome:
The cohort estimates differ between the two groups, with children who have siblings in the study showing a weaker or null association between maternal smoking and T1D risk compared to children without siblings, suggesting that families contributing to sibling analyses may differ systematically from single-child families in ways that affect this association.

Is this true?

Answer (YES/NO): NO